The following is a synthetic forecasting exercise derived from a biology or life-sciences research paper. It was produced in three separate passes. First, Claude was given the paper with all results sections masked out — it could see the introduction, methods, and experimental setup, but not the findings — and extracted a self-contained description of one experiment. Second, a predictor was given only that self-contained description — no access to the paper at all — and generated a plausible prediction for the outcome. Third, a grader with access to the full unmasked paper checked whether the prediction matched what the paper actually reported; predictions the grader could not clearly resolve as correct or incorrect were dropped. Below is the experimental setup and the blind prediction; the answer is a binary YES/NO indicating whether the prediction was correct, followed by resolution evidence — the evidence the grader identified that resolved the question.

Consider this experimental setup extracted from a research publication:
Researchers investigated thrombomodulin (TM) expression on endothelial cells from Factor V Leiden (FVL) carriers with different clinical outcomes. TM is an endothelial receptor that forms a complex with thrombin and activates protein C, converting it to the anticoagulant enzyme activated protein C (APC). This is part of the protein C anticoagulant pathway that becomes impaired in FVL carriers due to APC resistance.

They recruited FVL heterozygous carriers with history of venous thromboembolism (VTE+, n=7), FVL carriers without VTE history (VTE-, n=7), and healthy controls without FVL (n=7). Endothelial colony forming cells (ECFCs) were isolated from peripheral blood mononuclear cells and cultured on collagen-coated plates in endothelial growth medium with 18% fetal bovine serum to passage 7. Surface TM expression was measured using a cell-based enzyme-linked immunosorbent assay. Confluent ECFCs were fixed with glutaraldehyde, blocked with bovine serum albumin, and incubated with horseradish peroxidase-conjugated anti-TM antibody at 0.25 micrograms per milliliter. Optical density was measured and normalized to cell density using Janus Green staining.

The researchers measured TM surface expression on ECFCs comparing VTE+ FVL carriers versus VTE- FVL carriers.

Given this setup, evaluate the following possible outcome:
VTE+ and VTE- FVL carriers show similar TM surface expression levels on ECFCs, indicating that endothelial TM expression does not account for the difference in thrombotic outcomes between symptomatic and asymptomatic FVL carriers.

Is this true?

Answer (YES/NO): YES